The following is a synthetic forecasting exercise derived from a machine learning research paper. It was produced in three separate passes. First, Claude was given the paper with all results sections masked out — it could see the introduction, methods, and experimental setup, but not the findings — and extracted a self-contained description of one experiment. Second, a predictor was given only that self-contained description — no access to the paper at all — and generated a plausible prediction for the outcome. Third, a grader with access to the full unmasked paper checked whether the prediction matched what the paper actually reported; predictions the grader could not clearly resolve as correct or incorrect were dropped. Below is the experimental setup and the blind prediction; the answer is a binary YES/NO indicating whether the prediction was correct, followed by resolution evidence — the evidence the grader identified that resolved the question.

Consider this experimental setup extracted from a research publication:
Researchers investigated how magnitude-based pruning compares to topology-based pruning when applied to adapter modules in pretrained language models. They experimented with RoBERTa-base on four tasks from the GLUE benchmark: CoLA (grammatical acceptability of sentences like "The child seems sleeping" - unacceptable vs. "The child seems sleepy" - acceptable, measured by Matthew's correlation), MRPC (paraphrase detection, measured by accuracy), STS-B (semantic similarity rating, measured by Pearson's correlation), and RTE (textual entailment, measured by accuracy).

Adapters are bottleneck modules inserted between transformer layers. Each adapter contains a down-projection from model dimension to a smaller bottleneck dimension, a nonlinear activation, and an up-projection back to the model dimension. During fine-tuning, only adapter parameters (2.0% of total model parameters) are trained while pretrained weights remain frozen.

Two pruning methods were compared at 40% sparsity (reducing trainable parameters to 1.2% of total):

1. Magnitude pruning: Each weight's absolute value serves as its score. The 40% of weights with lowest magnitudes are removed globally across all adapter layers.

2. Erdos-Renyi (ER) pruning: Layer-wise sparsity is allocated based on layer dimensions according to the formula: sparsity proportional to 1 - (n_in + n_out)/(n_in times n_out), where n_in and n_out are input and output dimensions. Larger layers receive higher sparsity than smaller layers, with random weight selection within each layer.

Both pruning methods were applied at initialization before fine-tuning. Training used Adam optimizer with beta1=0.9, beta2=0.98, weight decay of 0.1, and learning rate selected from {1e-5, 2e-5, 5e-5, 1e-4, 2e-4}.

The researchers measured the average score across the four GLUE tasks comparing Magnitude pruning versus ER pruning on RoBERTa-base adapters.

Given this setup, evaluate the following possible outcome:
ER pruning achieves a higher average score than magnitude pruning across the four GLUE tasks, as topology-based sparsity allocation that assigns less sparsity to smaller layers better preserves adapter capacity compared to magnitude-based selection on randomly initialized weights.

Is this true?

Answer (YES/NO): YES